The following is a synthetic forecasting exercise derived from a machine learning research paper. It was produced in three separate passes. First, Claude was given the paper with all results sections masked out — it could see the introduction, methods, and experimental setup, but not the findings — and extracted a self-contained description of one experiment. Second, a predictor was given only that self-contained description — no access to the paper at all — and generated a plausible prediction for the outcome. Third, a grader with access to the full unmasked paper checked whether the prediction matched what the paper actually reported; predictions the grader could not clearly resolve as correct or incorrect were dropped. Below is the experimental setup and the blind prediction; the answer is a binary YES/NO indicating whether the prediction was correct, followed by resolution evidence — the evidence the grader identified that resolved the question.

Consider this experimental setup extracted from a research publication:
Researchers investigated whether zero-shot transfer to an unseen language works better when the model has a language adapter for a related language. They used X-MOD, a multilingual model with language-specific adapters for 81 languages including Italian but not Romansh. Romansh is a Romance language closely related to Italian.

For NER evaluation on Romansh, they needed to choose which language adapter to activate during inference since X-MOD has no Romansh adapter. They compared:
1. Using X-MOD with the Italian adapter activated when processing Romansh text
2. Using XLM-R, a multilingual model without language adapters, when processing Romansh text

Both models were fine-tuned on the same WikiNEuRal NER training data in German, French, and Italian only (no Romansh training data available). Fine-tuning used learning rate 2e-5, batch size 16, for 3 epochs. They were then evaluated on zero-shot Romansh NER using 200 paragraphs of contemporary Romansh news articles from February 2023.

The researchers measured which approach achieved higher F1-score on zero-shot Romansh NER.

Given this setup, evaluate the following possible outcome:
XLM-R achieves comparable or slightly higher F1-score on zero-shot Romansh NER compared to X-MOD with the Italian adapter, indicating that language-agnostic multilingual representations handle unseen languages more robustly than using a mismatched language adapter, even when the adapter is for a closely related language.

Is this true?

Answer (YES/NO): YES